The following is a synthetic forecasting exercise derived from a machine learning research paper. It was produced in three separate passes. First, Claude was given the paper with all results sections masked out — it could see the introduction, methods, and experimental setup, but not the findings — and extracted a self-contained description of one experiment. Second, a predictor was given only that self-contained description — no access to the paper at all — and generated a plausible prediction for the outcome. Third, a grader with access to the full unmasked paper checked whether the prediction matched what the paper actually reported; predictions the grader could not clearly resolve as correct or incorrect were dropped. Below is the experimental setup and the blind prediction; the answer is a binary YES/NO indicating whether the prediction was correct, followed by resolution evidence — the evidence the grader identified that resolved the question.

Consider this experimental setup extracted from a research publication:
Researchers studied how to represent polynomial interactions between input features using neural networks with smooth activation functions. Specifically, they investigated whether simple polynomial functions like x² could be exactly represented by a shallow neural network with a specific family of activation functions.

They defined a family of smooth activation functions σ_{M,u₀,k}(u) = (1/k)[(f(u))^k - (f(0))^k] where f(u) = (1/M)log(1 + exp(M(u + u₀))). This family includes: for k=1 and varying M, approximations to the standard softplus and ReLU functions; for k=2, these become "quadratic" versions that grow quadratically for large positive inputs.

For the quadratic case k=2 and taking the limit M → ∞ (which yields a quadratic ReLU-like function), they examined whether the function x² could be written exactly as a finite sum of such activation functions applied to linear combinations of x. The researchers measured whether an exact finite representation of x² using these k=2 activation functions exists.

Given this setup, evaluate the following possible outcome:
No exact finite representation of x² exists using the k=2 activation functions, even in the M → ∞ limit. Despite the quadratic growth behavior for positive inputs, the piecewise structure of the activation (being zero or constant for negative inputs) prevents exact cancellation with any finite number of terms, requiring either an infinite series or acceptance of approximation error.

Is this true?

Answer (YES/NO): NO